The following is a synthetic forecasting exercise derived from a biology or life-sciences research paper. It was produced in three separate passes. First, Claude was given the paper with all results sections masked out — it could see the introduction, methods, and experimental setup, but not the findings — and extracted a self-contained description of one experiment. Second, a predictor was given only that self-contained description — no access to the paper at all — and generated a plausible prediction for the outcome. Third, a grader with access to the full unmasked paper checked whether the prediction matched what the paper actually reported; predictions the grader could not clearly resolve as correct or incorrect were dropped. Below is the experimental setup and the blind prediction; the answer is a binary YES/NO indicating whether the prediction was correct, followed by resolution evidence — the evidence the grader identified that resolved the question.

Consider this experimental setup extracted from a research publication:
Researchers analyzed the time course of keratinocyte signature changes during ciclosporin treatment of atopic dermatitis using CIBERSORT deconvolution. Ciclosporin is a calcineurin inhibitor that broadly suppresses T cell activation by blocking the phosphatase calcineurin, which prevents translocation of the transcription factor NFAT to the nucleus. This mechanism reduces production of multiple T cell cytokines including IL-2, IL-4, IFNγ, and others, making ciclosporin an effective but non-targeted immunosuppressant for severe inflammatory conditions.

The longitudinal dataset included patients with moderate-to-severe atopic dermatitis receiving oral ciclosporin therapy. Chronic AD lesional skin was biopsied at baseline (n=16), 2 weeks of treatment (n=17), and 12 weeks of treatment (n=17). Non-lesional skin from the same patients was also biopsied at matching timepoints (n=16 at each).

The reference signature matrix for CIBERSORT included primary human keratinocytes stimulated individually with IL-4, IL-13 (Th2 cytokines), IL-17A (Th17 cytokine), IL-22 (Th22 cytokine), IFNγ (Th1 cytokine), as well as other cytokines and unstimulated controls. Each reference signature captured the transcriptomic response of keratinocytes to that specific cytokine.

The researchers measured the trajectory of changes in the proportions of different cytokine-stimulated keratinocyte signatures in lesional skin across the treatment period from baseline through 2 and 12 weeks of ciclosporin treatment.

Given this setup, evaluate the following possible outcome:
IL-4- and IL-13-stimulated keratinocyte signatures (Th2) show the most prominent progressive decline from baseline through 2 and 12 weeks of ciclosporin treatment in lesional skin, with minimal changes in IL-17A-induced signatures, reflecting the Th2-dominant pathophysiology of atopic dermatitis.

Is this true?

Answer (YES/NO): NO